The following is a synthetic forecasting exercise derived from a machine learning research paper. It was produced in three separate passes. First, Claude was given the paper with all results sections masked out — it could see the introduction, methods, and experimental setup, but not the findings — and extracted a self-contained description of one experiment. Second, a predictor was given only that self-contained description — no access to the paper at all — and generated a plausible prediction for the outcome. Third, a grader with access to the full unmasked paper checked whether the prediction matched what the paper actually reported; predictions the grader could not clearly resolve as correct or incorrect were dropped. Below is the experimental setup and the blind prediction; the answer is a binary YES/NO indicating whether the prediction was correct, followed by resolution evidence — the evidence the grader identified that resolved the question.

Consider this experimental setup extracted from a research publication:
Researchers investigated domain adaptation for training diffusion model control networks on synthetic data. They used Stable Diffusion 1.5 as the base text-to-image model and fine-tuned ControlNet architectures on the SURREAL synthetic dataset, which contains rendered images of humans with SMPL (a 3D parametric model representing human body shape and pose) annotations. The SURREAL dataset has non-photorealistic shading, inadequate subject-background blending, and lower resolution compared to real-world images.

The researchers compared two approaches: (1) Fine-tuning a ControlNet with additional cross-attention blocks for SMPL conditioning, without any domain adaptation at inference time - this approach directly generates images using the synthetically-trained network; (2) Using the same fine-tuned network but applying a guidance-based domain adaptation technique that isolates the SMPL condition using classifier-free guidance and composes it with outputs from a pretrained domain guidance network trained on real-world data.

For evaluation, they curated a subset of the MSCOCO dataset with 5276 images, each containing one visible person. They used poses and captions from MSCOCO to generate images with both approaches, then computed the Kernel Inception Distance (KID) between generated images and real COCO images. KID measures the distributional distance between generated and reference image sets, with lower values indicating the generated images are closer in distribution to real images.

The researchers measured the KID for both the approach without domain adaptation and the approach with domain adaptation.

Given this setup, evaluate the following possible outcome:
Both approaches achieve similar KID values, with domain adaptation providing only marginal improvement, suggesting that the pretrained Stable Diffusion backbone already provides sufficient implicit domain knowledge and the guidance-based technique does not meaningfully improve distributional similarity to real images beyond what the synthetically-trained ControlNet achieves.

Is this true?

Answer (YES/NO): NO